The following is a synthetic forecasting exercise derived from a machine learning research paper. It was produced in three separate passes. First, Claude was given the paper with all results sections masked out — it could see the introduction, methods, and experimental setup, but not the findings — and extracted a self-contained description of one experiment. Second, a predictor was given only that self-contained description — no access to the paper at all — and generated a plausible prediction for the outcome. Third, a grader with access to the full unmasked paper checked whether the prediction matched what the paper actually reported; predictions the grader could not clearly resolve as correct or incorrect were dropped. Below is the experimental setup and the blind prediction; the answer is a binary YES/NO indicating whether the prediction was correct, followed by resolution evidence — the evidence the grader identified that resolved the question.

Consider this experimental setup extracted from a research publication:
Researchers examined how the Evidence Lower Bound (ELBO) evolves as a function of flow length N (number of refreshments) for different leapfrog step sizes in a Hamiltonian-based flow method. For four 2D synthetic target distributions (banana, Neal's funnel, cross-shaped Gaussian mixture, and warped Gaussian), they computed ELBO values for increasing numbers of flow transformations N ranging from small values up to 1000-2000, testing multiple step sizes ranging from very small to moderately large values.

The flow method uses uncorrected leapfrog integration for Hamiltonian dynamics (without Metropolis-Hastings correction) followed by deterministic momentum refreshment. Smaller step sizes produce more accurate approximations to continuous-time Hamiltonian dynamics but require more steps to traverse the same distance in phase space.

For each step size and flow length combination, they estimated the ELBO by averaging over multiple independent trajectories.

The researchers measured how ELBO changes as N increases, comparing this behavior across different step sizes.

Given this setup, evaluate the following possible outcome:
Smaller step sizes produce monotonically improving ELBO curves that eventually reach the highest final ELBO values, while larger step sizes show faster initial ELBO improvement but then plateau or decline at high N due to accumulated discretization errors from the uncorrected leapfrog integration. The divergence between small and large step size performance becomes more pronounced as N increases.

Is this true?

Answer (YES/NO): NO